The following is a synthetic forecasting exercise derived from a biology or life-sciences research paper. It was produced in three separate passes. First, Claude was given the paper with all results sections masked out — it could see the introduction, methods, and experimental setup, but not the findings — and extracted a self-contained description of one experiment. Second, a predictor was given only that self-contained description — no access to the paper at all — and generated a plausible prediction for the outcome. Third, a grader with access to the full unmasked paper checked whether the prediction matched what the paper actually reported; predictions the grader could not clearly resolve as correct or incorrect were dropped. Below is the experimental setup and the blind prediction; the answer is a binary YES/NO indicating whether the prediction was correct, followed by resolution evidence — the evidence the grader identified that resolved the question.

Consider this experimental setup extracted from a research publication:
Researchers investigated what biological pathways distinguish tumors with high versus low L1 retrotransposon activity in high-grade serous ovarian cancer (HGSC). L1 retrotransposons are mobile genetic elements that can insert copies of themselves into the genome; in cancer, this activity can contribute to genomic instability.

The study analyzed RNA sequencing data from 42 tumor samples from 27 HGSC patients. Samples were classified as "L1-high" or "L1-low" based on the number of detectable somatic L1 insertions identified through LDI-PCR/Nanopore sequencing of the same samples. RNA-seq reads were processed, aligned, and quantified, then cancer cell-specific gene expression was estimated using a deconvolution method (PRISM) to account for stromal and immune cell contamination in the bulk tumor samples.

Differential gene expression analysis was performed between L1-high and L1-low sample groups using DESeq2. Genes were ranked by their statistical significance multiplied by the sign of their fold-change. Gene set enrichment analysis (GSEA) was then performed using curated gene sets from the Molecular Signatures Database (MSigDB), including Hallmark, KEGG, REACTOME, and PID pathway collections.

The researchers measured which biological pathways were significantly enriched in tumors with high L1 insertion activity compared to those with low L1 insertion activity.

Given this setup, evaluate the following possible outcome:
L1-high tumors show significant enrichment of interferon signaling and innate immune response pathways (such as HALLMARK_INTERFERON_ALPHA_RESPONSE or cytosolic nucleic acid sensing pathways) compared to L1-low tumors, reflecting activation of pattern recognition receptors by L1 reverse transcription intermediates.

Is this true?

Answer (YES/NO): NO